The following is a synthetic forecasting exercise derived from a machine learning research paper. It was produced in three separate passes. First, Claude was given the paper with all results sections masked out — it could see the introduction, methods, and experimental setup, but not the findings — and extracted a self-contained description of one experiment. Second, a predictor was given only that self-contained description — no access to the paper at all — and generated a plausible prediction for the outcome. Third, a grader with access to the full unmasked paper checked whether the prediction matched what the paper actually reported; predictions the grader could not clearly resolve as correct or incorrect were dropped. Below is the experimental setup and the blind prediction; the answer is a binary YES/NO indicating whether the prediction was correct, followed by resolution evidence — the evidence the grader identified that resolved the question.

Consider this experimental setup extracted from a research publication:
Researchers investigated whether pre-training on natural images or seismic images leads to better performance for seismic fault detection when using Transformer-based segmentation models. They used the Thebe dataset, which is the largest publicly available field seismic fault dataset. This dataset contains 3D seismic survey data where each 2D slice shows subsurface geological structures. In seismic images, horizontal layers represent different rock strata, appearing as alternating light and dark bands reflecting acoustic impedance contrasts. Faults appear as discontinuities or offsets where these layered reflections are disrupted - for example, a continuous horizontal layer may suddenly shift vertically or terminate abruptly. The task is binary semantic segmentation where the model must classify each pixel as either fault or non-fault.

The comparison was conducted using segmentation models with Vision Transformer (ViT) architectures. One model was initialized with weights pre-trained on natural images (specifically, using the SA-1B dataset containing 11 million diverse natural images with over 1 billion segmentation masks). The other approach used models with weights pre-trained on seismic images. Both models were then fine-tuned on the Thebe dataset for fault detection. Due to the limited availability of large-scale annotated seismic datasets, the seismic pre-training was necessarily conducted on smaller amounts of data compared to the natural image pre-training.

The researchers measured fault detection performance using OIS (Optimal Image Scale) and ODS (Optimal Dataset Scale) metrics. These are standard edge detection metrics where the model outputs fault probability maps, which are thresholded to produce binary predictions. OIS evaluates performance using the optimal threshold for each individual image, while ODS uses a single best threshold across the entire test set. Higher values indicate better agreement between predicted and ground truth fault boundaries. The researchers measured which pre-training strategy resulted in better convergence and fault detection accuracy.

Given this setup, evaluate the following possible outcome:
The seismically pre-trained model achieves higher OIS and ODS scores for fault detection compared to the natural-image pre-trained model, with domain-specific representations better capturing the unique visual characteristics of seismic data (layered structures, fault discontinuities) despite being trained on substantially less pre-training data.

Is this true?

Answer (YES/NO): NO